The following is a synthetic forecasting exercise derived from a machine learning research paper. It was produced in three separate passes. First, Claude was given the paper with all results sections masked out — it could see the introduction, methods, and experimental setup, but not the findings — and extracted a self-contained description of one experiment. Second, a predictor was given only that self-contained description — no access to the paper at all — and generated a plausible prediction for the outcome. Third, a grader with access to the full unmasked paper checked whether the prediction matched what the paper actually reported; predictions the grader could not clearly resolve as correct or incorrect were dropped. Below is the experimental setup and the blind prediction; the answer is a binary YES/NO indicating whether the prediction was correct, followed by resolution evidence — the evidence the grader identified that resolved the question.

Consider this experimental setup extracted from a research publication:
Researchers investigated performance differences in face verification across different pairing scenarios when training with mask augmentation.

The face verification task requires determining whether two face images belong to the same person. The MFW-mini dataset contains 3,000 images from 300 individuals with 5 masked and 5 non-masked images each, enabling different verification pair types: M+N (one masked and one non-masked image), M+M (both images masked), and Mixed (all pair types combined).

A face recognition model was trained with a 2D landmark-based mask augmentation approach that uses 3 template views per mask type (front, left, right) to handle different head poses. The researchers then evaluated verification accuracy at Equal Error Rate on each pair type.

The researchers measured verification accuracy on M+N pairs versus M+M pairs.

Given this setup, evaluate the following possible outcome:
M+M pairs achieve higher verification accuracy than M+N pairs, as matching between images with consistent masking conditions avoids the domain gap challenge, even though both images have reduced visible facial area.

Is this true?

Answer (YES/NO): YES